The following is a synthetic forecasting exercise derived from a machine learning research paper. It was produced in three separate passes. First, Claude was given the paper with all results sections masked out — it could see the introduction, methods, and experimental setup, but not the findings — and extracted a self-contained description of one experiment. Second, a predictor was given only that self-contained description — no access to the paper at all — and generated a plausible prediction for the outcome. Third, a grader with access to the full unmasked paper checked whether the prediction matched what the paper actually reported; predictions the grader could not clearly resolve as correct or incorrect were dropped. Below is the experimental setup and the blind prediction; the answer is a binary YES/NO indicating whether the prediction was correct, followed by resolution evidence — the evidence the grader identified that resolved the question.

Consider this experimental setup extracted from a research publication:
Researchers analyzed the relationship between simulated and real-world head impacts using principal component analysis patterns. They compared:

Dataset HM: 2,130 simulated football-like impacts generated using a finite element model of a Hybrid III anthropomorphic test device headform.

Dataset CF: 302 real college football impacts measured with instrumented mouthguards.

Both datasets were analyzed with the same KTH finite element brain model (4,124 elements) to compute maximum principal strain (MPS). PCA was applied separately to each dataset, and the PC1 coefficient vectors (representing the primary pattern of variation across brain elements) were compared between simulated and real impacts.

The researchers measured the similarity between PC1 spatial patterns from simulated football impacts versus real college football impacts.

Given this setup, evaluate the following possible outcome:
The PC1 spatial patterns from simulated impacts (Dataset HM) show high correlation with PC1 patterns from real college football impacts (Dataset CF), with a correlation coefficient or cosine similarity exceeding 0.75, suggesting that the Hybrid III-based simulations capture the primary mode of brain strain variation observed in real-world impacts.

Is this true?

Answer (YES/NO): NO